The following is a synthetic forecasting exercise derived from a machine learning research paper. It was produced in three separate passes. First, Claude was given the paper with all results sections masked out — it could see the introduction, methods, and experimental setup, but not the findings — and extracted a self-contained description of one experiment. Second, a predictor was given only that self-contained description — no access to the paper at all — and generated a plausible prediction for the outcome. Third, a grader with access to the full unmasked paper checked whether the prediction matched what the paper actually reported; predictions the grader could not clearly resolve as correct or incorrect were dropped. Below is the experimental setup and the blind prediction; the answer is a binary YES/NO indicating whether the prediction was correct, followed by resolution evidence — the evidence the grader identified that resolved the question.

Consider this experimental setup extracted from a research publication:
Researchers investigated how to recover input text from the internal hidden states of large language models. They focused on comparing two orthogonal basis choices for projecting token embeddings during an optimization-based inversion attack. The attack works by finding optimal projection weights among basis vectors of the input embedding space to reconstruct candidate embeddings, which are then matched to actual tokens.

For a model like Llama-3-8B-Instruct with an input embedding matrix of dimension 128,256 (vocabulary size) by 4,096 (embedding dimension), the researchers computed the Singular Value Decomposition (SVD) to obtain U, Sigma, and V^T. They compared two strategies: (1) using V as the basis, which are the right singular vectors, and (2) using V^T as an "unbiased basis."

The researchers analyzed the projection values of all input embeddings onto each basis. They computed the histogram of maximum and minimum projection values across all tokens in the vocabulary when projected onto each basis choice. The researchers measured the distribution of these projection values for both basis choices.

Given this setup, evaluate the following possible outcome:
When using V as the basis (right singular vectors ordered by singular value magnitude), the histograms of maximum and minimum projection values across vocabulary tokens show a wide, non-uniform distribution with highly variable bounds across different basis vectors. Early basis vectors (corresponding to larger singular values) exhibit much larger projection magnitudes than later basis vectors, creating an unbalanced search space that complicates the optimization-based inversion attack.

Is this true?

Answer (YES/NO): NO